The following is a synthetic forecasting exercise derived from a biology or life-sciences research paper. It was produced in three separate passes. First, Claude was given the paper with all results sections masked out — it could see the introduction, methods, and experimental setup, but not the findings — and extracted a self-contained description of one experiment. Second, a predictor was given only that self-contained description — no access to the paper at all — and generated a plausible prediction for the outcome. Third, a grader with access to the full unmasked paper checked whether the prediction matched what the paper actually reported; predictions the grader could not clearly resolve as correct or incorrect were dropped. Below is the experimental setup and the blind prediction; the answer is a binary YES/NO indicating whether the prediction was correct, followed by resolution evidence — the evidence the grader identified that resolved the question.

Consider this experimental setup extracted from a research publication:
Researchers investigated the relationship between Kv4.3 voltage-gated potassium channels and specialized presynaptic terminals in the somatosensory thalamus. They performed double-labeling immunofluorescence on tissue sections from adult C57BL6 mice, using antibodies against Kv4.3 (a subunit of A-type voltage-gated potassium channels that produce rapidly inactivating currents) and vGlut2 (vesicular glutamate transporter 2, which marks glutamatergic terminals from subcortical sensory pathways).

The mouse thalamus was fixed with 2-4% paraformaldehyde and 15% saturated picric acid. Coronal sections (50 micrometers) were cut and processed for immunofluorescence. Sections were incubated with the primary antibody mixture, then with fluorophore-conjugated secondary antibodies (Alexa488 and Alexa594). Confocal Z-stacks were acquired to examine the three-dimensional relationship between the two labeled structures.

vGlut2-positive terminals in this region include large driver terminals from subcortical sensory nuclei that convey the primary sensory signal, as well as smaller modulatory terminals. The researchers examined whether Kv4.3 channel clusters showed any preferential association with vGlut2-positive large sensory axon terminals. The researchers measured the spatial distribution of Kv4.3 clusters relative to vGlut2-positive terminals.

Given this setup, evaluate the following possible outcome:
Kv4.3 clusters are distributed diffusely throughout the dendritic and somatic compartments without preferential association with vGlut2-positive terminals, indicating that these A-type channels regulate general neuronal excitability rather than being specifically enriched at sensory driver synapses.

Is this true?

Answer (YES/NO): NO